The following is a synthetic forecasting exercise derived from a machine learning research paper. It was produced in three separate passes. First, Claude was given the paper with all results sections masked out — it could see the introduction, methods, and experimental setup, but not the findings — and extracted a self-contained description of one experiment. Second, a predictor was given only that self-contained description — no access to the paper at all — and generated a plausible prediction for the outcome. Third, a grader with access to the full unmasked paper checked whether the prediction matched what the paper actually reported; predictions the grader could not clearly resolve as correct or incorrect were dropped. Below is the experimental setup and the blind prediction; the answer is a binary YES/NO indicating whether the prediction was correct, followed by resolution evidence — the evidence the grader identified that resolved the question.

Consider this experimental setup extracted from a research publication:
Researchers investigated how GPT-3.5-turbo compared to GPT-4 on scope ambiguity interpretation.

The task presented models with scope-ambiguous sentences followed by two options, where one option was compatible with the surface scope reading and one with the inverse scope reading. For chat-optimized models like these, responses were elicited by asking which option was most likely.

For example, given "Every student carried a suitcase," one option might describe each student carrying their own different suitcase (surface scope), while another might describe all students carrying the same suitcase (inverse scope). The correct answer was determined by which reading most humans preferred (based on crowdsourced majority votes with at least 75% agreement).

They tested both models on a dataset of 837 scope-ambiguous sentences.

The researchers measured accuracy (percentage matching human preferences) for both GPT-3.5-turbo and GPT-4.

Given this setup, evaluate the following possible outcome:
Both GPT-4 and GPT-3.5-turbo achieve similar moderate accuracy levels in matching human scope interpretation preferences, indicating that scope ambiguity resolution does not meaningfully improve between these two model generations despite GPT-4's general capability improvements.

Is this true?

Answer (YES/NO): NO